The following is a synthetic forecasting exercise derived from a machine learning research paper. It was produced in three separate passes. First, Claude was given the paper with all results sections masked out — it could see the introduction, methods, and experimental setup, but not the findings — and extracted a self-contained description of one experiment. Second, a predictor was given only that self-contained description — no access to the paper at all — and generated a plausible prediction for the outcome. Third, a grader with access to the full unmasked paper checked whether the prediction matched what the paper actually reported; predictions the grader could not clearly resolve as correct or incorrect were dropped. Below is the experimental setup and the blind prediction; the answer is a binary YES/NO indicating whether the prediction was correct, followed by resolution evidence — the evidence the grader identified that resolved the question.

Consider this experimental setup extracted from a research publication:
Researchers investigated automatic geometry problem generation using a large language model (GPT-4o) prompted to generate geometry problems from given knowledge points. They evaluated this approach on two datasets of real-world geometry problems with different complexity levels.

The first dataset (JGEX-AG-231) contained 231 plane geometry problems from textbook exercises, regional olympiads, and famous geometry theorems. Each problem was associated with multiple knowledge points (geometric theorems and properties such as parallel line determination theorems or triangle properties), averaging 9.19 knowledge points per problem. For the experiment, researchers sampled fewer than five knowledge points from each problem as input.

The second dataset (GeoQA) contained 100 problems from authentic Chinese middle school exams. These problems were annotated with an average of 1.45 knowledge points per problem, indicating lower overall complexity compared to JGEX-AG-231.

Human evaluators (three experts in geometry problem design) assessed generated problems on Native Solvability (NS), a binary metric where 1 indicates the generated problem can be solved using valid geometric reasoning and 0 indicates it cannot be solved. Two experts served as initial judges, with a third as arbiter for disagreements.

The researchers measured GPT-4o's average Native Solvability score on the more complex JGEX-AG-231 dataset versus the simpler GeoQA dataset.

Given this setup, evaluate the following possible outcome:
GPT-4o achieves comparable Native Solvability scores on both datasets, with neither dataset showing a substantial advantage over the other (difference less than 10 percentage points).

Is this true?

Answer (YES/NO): NO